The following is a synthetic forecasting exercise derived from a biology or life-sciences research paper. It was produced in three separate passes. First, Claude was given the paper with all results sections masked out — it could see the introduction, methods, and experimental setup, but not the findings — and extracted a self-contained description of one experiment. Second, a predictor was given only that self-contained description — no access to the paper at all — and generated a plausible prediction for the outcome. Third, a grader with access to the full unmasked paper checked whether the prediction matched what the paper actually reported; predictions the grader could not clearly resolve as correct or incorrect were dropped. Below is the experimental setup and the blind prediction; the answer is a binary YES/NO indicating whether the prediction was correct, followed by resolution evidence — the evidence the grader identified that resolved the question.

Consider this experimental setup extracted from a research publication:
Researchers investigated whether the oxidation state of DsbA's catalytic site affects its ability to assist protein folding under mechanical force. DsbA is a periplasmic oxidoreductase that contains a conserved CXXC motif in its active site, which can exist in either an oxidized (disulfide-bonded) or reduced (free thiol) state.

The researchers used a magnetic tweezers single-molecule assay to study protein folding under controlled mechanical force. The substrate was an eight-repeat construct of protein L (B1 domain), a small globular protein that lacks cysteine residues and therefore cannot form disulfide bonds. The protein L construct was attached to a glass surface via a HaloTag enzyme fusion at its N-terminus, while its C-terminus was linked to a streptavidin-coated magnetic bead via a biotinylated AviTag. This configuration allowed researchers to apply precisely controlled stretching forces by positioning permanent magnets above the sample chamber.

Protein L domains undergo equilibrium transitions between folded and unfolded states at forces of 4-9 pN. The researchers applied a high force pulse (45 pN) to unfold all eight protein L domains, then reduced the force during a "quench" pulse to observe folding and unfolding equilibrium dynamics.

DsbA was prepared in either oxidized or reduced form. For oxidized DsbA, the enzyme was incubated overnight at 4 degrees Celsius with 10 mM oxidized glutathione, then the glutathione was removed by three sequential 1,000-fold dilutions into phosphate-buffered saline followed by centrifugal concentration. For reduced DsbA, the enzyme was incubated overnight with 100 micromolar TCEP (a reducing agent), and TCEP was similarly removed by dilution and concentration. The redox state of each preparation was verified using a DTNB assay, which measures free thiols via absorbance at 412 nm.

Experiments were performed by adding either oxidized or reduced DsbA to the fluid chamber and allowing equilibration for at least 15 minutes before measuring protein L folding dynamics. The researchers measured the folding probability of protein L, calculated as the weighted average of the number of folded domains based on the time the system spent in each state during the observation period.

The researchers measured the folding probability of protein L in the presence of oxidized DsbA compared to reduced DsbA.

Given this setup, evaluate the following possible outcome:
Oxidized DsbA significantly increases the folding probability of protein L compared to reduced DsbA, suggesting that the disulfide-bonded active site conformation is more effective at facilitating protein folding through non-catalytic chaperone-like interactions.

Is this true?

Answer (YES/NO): YES